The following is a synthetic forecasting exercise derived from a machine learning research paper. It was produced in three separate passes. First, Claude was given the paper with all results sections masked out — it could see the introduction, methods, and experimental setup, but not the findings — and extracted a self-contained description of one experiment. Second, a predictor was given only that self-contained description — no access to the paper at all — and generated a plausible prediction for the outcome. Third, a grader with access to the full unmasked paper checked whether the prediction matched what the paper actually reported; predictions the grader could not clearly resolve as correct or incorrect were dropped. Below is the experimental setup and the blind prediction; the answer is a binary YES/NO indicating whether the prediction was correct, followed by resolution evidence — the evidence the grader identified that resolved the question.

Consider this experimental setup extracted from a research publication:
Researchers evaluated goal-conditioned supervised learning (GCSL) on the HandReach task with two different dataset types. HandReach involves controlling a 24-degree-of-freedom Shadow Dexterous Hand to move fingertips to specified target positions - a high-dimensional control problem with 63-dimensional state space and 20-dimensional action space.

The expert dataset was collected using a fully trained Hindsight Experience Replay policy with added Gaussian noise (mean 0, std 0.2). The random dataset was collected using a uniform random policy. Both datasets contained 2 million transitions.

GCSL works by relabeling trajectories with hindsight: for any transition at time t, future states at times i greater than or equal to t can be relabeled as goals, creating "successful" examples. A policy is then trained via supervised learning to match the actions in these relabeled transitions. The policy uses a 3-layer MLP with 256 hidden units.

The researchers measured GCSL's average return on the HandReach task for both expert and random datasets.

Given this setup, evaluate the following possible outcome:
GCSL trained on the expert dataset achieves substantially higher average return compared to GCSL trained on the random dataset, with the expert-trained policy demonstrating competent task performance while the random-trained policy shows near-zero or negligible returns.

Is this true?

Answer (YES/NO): NO